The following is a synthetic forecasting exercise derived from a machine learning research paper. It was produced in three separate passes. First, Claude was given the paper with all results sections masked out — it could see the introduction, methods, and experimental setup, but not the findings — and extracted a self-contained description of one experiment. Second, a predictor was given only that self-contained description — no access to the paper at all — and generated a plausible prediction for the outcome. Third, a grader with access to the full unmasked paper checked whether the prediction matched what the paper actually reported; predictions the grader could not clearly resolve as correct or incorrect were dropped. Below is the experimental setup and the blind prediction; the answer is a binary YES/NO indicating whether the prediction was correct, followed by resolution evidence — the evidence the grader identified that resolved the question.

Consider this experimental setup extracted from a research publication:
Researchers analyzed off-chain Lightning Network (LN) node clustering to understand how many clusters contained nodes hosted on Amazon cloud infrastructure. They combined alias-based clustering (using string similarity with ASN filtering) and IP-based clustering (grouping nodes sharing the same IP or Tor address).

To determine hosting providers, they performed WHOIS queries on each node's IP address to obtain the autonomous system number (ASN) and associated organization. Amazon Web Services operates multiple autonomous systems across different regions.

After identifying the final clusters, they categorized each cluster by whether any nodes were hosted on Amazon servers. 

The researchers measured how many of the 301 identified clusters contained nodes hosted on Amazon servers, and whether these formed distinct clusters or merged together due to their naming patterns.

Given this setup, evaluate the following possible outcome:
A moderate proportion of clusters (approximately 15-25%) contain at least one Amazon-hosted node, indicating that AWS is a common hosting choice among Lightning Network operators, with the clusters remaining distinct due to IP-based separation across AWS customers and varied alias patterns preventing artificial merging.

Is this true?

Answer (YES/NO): NO